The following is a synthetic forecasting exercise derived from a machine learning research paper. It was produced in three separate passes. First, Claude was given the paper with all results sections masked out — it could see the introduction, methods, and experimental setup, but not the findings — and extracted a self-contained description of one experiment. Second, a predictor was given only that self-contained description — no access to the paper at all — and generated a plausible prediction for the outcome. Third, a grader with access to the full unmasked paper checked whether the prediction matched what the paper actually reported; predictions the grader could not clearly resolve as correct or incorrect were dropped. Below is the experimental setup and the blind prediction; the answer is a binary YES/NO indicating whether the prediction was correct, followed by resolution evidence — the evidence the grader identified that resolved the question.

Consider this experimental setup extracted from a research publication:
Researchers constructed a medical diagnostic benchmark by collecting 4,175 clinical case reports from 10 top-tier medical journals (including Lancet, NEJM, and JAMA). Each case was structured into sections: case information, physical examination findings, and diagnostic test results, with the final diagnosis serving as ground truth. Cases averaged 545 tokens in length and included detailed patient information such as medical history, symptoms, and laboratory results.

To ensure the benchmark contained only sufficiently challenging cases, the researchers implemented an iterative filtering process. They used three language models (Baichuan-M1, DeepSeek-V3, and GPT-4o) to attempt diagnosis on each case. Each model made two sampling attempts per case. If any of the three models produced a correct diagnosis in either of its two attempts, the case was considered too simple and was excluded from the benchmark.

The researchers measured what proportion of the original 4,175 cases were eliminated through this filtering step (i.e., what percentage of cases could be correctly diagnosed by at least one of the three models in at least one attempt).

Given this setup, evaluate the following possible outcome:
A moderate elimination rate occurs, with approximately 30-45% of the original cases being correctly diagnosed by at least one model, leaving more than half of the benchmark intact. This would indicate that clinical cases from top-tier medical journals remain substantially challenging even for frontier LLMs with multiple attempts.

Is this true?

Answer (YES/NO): NO